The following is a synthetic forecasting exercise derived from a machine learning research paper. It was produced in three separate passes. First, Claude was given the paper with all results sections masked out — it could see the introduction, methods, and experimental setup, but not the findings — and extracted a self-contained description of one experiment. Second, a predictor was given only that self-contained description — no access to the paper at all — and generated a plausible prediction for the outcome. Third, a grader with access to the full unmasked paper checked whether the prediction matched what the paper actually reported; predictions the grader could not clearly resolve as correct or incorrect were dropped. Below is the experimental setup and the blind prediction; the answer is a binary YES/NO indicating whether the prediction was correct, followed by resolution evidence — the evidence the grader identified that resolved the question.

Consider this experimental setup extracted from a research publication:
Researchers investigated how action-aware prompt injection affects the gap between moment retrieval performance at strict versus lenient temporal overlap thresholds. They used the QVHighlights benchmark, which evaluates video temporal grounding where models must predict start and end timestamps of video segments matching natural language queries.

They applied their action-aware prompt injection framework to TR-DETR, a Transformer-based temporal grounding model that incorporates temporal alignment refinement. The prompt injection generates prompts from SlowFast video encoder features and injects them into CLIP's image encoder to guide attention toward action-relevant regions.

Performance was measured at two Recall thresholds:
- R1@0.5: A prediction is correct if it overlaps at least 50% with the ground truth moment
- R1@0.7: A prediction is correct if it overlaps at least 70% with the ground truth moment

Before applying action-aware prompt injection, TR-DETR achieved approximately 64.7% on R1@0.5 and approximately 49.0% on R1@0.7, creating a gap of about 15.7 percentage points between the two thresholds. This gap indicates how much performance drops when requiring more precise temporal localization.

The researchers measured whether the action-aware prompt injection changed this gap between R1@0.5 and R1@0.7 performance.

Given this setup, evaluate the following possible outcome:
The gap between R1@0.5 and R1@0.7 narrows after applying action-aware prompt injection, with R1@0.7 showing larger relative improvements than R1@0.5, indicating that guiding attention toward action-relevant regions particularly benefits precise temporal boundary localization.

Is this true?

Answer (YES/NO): YES